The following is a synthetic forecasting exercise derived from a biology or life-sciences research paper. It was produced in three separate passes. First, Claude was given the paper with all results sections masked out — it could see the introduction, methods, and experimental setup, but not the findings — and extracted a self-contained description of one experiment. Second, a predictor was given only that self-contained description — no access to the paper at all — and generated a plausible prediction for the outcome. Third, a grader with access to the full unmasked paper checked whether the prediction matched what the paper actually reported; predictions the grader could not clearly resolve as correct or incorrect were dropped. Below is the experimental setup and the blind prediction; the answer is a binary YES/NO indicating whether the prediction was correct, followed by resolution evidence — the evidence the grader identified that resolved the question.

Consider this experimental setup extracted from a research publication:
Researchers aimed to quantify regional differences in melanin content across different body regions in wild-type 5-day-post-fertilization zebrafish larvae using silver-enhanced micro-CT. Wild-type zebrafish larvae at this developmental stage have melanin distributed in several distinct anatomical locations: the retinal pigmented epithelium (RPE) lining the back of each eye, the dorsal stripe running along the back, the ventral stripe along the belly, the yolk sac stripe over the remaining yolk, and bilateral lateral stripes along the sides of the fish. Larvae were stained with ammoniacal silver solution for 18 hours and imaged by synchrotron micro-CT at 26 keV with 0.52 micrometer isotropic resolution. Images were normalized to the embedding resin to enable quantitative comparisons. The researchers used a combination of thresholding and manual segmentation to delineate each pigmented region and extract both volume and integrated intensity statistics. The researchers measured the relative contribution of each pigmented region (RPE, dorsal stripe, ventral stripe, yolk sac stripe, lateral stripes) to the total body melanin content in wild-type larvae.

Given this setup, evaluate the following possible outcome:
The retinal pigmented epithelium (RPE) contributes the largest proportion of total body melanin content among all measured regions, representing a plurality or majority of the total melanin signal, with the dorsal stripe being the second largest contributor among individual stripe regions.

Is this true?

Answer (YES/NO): YES